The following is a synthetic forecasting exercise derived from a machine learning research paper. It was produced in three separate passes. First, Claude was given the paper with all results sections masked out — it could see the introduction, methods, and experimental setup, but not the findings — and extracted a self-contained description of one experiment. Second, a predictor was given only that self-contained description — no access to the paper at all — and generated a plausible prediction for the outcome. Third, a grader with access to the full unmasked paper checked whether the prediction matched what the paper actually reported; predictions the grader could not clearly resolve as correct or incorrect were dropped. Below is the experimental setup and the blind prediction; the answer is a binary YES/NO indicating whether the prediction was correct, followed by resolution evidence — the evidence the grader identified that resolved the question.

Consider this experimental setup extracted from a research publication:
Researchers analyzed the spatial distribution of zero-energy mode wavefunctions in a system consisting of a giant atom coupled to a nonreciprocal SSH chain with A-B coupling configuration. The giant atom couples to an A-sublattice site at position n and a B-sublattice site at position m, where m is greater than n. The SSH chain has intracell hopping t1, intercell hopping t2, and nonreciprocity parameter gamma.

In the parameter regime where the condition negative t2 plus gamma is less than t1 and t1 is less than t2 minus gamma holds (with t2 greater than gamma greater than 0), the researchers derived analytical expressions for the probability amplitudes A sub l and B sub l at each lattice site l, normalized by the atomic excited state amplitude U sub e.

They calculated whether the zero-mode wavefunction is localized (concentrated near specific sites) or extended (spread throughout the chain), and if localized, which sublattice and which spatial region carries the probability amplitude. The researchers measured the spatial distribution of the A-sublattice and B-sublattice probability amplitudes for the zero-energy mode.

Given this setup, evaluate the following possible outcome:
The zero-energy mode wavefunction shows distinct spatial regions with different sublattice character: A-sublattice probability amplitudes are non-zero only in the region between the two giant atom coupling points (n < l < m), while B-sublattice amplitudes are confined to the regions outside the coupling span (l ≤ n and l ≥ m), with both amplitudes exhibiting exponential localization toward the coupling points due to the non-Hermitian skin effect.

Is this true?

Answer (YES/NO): NO